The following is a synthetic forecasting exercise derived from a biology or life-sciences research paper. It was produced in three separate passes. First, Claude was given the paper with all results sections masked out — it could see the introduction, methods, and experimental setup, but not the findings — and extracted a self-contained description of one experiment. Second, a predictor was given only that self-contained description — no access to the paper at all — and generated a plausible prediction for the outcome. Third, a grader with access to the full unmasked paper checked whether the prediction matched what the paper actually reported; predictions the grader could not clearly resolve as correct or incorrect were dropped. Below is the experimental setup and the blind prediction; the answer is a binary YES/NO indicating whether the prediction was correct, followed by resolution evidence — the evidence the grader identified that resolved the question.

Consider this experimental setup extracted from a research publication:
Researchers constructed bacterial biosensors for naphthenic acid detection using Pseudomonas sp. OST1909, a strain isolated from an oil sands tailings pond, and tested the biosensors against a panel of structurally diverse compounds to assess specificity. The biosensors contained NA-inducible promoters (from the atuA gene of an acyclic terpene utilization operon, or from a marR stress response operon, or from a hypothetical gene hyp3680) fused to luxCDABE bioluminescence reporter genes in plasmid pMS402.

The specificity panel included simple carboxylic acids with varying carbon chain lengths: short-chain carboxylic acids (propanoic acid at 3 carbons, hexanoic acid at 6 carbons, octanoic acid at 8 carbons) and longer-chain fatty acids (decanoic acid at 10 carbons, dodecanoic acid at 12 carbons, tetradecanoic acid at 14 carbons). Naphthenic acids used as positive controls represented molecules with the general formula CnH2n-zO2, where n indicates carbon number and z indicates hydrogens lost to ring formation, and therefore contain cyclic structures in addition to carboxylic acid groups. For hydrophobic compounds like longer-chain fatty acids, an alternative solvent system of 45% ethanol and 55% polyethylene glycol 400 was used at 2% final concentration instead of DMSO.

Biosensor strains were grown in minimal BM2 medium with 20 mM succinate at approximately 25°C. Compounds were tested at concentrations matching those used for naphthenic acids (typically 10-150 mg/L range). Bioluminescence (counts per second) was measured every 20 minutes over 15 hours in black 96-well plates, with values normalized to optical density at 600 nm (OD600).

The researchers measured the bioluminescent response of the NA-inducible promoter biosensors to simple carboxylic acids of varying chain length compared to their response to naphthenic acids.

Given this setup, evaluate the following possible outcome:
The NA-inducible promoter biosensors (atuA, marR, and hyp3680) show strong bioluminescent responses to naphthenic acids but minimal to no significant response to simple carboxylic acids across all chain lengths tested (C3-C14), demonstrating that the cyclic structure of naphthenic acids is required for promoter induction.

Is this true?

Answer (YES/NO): NO